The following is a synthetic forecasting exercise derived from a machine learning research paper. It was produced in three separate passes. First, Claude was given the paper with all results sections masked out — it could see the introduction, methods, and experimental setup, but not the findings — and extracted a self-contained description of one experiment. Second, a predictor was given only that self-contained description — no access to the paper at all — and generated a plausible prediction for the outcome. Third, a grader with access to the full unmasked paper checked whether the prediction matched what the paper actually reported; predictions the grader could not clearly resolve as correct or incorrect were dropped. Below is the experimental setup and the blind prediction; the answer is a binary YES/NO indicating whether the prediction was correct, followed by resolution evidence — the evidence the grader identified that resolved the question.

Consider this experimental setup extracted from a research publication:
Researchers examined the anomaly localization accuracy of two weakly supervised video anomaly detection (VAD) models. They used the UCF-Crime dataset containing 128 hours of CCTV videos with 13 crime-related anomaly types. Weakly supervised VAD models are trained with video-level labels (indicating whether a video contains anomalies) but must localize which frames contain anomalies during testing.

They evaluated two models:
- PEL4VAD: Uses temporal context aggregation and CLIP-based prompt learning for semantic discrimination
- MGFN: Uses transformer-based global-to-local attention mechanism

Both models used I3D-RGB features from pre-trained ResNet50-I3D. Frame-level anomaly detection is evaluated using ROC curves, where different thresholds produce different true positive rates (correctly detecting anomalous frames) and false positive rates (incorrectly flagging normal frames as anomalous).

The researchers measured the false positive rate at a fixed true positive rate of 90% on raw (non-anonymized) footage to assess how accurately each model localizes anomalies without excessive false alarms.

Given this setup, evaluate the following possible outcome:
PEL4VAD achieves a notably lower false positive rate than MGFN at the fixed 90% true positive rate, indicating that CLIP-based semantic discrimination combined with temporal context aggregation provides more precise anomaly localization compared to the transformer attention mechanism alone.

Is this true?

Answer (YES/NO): YES